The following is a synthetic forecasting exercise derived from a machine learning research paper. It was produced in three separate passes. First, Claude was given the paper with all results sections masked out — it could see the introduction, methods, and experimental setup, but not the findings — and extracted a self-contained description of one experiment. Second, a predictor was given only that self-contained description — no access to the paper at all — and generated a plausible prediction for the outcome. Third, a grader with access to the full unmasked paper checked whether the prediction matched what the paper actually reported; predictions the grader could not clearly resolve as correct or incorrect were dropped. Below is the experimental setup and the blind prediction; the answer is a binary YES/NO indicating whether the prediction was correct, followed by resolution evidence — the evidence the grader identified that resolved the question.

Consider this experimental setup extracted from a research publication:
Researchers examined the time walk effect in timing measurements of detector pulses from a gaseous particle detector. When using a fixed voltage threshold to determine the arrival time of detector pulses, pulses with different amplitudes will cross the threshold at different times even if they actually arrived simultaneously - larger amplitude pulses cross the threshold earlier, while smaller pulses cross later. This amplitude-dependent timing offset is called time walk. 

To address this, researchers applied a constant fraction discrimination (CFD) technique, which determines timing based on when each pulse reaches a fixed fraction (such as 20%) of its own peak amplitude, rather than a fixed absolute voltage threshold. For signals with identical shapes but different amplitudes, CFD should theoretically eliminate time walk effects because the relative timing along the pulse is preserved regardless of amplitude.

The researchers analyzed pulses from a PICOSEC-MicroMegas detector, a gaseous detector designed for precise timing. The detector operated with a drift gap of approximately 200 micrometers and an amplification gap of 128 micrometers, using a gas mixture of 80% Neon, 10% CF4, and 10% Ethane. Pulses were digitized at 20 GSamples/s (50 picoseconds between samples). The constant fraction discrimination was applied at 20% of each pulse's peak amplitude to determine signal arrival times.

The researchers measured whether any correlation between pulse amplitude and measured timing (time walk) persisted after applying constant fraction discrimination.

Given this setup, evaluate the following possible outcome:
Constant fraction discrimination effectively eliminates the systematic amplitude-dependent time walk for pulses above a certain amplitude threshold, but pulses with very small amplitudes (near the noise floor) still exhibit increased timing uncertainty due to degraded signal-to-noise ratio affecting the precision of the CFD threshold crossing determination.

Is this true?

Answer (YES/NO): NO